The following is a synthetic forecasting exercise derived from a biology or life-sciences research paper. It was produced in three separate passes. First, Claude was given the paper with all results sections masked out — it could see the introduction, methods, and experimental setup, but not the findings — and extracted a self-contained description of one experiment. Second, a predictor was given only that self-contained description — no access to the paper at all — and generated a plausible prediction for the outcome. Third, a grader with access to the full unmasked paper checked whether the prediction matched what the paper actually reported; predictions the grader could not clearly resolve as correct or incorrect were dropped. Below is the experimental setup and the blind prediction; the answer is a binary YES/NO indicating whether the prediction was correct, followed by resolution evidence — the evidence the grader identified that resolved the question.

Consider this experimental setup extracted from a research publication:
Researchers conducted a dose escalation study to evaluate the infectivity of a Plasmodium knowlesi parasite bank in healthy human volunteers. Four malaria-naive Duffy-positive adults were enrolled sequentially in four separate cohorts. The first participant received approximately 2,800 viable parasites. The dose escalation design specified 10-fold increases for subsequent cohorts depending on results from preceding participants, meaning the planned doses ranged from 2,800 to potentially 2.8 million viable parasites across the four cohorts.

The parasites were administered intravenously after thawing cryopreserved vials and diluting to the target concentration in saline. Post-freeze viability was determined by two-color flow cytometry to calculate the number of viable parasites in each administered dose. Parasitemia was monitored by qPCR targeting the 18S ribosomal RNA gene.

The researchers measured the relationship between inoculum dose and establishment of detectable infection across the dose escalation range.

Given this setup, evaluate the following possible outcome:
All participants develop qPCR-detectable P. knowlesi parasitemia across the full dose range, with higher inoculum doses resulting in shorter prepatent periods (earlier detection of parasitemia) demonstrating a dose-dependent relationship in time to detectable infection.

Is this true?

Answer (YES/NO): NO